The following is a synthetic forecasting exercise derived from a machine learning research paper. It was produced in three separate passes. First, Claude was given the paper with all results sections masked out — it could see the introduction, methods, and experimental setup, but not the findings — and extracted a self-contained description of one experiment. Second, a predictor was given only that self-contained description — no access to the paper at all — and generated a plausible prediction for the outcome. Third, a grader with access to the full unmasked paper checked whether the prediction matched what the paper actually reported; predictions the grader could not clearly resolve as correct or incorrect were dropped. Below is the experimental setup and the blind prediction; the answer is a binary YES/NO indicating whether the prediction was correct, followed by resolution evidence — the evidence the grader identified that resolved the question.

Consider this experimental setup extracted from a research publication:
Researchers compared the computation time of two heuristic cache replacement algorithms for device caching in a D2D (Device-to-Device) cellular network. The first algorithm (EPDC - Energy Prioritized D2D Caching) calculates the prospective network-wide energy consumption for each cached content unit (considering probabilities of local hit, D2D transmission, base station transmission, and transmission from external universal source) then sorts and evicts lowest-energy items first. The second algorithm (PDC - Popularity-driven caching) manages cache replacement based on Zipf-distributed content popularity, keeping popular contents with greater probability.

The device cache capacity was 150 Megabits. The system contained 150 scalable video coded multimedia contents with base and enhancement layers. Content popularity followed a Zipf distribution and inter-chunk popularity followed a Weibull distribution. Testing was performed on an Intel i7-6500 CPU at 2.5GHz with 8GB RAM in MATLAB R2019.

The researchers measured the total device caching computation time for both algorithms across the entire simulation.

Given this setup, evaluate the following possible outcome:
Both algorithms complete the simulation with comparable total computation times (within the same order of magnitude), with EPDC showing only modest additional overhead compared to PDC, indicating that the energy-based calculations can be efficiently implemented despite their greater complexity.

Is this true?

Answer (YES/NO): NO